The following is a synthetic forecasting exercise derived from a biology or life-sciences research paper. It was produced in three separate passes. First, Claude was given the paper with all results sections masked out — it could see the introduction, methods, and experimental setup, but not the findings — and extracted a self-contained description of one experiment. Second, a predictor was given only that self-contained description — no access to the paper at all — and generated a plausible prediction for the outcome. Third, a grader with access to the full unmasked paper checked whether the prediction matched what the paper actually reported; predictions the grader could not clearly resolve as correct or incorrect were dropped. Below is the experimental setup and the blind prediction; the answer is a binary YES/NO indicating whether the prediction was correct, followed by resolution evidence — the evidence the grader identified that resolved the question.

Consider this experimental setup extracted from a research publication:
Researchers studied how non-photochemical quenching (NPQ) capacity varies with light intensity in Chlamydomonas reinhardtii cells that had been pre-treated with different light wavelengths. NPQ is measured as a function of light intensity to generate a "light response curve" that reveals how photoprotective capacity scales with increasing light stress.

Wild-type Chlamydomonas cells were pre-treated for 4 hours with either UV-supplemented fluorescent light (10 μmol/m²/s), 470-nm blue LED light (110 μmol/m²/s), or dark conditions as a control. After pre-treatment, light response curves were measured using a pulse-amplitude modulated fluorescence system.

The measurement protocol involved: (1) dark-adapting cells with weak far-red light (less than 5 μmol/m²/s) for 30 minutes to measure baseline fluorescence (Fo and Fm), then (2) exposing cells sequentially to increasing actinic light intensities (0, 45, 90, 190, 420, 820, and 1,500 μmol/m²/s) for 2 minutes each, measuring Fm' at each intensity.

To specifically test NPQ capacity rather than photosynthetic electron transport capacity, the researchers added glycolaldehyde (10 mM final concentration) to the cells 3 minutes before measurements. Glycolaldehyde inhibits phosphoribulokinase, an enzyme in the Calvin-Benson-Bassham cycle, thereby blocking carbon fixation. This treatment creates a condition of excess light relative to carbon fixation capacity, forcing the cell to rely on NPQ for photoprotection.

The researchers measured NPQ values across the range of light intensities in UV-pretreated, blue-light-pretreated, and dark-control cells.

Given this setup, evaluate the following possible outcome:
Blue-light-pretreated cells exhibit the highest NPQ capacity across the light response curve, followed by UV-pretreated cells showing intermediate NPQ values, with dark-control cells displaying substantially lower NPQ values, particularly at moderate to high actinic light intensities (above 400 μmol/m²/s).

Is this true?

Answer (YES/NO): NO